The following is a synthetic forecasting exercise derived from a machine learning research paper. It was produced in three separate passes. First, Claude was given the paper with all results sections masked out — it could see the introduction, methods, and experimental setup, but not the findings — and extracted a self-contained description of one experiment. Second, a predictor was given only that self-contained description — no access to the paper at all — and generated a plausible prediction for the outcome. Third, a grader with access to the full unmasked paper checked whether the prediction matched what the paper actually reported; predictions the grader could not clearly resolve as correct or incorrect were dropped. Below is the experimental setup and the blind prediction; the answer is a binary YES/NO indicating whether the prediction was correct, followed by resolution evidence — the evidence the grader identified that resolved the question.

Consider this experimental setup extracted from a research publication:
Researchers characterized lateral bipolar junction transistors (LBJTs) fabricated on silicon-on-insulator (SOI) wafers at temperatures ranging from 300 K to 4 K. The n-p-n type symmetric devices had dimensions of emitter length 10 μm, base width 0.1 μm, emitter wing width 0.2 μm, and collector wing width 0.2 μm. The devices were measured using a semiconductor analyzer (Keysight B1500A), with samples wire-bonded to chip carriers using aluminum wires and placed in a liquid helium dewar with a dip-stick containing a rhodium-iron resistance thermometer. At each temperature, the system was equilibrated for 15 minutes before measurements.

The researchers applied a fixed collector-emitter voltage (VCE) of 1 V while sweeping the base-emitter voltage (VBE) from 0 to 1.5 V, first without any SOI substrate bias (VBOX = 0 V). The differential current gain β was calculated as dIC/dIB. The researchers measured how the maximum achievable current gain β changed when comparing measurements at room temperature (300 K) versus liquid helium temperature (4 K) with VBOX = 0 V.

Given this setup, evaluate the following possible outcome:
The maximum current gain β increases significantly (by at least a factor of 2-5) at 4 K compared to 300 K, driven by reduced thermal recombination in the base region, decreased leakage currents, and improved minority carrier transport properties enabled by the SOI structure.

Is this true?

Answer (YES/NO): NO